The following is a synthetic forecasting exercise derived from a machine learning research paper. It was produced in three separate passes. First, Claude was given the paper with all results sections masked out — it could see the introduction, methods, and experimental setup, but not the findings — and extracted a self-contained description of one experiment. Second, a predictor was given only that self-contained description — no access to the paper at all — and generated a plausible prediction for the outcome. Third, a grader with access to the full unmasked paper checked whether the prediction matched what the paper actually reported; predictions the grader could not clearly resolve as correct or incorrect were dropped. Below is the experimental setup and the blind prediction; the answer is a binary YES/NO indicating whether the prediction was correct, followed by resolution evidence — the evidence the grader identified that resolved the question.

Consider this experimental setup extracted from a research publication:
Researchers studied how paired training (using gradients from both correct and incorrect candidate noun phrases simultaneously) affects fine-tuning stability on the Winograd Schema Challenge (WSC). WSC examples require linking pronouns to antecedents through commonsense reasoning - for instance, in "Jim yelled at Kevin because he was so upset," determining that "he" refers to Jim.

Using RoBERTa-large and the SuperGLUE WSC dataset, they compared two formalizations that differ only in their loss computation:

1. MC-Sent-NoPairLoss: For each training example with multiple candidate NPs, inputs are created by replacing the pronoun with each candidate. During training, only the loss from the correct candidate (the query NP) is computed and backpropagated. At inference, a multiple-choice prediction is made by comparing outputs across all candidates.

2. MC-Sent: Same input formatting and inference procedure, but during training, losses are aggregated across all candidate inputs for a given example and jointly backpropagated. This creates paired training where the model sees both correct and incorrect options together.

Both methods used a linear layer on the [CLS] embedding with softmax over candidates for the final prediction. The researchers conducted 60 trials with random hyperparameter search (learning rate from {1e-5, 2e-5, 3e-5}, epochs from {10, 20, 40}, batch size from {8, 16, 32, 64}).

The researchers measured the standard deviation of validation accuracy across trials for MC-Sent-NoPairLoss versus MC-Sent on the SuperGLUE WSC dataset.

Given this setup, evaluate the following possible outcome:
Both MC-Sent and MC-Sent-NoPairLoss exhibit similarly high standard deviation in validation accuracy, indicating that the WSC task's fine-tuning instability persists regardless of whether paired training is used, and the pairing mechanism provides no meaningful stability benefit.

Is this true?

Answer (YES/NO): YES